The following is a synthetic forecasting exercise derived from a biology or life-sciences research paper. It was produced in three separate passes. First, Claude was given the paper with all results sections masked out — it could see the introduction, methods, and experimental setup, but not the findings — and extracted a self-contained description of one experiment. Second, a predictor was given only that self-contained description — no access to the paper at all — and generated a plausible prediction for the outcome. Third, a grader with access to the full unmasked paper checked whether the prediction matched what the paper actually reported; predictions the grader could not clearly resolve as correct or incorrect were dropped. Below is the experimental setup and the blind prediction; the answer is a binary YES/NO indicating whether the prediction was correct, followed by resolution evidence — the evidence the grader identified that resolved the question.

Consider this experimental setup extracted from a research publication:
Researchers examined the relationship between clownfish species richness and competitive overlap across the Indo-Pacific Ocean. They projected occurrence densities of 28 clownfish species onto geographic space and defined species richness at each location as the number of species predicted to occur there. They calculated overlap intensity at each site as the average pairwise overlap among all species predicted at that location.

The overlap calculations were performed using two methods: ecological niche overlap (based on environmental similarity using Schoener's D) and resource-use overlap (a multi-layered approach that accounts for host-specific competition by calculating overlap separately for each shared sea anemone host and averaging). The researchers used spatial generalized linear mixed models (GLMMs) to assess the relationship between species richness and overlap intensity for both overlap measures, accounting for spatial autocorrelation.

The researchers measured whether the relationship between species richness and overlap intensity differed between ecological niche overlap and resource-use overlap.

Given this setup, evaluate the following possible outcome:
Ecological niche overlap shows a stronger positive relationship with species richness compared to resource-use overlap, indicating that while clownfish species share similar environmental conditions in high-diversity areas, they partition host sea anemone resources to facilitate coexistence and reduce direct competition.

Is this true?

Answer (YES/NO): YES